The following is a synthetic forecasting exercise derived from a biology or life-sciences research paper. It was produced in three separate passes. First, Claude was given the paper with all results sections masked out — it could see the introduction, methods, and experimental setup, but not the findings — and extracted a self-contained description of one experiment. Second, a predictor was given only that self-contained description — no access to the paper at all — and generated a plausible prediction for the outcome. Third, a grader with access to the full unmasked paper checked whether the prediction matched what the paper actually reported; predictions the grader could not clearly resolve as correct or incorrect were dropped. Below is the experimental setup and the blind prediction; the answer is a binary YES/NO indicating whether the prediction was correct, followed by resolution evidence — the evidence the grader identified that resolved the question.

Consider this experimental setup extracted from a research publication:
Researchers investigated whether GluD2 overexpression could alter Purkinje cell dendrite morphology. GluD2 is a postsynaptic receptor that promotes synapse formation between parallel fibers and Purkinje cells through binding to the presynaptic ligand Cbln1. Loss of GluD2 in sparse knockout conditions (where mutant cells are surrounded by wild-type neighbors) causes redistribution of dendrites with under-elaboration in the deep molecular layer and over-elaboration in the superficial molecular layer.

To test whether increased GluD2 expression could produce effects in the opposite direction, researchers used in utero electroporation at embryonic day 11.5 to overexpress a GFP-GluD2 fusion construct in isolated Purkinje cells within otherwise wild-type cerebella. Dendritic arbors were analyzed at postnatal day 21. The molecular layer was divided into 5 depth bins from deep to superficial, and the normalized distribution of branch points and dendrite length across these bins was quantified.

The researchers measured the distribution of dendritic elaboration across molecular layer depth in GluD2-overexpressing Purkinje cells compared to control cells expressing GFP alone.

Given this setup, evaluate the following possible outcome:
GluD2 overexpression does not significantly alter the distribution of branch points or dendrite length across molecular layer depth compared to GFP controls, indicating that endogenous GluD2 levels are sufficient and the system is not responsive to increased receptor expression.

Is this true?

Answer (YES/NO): NO